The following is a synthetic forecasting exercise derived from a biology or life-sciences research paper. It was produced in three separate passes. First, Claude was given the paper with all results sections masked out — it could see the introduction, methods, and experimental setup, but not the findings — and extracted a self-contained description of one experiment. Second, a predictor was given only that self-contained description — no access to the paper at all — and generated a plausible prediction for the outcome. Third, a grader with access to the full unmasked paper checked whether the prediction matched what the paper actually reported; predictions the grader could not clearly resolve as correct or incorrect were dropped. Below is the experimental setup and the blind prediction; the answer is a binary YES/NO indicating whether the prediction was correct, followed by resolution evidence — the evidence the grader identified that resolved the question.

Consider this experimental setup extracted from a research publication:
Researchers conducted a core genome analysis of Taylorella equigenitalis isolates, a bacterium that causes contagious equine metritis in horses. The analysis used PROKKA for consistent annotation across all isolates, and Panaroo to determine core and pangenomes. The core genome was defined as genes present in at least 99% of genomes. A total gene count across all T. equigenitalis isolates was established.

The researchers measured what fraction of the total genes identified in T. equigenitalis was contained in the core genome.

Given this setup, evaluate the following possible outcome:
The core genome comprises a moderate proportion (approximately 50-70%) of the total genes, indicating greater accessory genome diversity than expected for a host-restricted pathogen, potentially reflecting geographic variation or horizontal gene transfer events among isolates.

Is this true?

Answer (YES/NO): NO